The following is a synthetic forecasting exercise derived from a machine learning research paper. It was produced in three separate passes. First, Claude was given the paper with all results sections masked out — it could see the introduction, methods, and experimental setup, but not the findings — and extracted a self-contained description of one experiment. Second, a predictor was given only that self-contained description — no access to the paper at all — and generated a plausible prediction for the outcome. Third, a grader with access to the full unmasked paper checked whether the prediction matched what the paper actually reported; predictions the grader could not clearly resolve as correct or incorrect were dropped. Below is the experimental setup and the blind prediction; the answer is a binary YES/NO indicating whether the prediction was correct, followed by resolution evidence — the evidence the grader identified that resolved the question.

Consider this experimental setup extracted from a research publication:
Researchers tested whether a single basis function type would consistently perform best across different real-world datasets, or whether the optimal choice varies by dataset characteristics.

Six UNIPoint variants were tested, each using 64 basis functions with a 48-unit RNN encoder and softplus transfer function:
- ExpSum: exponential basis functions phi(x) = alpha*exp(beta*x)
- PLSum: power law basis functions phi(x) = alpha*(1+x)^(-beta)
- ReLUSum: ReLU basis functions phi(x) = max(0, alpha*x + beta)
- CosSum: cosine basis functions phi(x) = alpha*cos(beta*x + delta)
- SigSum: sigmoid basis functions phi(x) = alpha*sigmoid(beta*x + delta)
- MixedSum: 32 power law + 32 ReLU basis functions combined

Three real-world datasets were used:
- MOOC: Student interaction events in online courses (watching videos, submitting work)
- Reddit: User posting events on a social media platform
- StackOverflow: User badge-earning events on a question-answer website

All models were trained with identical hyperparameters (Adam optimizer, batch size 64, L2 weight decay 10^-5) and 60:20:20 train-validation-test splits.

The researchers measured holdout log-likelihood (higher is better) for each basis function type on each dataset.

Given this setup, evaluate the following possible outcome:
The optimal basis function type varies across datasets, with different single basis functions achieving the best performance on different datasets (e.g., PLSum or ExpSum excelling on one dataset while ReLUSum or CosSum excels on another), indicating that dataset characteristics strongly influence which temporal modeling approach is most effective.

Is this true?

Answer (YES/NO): YES